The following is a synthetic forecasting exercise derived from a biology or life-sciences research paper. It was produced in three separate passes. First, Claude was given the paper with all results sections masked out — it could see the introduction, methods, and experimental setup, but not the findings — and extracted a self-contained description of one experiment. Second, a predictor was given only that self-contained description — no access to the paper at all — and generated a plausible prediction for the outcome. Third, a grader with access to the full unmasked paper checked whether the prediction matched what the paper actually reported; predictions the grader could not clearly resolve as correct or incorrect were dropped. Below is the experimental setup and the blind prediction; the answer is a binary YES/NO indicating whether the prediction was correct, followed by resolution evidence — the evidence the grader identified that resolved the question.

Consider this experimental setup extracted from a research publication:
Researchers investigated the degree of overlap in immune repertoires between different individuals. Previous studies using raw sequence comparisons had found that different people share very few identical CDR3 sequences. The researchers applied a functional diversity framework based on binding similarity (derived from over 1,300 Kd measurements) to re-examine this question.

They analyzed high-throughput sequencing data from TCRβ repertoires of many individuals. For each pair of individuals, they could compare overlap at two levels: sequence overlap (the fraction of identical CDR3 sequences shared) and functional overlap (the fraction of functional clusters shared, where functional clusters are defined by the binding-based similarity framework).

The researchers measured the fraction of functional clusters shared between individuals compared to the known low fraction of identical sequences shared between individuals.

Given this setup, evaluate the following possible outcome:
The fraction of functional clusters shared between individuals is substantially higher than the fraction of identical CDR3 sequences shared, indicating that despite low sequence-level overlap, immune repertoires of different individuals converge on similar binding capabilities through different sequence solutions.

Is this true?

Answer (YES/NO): YES